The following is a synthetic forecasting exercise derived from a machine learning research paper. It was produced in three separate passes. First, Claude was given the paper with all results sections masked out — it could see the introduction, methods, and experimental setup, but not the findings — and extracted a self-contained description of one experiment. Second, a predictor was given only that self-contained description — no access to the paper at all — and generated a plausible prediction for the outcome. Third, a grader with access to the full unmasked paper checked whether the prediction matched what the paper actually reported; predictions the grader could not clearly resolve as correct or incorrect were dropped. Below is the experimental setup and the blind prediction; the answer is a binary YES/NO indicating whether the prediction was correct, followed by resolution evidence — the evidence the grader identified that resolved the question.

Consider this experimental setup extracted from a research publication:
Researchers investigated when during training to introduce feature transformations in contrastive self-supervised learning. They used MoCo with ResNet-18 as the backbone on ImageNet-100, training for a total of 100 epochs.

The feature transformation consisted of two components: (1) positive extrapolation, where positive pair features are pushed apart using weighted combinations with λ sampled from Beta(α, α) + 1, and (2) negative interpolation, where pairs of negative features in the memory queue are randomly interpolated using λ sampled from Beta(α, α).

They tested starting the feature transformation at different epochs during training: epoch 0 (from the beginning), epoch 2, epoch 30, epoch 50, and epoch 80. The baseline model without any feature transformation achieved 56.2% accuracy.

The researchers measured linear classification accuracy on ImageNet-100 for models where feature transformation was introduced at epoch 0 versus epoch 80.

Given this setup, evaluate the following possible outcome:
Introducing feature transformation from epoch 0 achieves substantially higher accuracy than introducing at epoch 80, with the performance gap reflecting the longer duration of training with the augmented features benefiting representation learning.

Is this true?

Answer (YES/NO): YES